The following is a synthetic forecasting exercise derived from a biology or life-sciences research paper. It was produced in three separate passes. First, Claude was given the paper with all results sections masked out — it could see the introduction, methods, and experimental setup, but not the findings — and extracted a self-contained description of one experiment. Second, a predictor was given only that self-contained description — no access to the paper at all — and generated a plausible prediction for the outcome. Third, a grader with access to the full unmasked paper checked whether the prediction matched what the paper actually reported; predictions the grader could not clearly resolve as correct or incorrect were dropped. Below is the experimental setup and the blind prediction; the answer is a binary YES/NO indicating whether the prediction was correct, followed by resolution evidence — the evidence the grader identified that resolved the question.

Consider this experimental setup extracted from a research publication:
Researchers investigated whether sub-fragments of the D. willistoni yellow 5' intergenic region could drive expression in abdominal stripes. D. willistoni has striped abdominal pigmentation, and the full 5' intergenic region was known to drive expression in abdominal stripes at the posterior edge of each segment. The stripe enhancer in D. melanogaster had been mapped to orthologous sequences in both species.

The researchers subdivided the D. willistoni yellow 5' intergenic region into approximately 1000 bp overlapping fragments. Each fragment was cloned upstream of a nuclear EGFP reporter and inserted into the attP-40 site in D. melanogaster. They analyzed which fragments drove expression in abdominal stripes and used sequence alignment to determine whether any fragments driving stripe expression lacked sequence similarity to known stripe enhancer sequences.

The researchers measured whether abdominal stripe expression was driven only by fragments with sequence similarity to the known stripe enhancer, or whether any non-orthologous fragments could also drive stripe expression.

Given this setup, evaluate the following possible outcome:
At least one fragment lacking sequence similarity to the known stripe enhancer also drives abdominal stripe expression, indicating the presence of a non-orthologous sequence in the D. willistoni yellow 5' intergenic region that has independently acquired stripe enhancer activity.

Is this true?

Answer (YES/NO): YES